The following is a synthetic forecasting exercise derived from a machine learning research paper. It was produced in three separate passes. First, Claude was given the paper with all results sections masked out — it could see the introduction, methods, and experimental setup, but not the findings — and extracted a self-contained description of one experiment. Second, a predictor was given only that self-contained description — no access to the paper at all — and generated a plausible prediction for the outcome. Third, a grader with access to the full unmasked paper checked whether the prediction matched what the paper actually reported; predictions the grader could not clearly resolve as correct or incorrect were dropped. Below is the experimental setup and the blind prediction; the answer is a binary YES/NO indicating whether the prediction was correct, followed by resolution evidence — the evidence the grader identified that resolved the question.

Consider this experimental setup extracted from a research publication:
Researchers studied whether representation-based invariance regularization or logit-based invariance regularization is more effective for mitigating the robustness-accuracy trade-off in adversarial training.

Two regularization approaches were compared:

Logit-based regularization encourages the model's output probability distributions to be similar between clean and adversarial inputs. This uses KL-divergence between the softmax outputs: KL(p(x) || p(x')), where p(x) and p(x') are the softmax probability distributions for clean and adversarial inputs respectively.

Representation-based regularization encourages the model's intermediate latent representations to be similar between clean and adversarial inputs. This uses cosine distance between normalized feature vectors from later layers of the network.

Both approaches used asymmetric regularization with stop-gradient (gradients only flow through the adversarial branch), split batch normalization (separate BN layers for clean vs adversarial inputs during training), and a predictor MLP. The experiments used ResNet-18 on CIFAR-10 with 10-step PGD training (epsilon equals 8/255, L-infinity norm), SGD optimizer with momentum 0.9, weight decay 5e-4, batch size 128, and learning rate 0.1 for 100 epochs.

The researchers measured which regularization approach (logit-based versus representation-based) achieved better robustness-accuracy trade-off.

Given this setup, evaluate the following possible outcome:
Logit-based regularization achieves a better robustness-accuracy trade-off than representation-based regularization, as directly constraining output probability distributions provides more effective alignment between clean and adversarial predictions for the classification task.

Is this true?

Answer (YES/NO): NO